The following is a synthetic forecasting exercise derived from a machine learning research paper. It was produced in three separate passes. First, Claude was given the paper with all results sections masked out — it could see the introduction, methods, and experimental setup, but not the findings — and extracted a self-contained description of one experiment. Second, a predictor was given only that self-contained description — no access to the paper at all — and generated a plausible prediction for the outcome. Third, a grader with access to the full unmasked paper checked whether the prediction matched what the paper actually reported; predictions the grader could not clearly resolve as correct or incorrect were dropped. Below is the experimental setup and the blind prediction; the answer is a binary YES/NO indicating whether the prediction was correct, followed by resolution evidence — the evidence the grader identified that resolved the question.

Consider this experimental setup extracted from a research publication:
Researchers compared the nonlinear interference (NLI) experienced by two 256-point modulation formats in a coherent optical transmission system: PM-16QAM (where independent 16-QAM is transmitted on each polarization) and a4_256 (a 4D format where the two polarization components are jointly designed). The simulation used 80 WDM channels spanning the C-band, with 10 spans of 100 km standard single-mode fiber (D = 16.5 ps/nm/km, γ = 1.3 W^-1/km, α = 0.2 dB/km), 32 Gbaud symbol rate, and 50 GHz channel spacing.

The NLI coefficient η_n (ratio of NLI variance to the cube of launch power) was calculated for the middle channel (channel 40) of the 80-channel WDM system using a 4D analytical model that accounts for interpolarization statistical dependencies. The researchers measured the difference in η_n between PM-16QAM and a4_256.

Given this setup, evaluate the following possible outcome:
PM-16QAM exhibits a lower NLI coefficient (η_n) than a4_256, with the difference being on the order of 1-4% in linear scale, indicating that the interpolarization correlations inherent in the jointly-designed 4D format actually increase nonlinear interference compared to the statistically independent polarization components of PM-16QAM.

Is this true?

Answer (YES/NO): NO